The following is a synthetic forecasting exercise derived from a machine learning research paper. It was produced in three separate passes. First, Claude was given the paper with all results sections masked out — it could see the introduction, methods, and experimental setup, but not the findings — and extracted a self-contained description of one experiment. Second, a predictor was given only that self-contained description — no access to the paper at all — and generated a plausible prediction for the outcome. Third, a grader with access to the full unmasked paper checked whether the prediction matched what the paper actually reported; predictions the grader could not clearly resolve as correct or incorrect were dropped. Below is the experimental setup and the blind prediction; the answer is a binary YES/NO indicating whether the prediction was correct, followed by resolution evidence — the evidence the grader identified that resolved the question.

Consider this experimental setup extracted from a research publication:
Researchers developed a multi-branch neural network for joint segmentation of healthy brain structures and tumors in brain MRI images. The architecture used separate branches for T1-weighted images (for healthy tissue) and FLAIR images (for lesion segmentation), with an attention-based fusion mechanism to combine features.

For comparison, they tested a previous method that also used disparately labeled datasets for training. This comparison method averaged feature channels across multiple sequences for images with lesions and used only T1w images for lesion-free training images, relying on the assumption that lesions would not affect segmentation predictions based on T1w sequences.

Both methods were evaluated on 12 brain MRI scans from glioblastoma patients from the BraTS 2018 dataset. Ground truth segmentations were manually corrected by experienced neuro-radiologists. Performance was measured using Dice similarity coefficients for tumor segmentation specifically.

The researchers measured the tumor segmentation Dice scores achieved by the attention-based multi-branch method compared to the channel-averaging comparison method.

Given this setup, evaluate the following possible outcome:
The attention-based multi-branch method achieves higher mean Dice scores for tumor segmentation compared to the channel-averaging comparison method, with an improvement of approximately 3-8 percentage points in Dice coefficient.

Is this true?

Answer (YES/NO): NO